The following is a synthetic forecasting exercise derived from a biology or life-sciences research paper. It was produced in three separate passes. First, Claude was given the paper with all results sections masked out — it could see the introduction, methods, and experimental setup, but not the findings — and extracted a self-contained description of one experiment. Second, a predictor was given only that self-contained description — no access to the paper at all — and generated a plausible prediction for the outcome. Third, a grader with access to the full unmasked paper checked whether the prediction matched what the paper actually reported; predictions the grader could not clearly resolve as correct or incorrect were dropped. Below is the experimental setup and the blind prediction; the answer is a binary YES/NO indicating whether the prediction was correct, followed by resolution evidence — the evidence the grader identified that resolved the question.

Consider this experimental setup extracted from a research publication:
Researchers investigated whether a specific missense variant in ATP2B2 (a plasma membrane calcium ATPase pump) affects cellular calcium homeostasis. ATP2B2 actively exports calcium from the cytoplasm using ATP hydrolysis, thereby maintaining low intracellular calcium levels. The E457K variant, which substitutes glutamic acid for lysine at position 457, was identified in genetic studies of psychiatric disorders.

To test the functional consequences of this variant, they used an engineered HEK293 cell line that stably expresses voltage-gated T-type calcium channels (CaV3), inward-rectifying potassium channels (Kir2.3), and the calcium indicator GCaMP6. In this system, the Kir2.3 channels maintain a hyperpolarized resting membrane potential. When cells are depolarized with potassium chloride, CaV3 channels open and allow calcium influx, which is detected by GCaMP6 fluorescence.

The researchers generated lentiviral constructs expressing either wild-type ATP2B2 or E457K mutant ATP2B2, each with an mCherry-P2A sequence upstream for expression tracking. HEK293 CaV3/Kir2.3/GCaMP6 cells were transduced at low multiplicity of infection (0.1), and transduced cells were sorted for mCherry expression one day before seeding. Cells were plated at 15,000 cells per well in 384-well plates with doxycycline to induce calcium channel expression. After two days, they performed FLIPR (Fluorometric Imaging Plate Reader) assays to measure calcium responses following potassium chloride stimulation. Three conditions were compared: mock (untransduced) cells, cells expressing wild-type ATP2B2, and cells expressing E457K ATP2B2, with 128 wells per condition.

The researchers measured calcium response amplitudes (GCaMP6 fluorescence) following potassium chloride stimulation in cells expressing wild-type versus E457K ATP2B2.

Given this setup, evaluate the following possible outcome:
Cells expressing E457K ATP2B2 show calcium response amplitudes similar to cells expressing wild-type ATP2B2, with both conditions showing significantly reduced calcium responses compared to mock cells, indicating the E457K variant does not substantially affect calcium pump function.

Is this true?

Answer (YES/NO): NO